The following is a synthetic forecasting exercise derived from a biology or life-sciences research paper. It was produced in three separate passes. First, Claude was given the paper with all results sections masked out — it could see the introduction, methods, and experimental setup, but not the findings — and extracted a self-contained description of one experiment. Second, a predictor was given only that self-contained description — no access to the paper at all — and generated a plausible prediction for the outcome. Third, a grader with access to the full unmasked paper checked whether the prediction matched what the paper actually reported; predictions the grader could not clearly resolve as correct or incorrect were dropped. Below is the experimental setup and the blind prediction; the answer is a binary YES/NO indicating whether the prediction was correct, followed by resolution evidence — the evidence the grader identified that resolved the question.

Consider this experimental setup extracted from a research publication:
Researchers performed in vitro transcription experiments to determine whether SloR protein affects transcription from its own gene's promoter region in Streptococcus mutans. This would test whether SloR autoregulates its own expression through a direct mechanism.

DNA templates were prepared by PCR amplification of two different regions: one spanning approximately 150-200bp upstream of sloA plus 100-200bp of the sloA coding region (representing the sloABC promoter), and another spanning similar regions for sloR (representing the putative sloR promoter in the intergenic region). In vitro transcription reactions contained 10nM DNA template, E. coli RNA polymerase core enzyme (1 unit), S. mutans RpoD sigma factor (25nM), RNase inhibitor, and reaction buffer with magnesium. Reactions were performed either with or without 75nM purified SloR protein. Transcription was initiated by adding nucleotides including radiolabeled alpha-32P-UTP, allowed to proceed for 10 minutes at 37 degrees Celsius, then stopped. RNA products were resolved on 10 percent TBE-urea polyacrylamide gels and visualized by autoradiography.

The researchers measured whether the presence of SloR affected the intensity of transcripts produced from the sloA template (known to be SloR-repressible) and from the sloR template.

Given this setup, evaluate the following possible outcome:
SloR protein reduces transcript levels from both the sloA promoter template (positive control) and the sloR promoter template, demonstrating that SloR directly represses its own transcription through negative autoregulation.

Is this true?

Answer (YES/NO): NO